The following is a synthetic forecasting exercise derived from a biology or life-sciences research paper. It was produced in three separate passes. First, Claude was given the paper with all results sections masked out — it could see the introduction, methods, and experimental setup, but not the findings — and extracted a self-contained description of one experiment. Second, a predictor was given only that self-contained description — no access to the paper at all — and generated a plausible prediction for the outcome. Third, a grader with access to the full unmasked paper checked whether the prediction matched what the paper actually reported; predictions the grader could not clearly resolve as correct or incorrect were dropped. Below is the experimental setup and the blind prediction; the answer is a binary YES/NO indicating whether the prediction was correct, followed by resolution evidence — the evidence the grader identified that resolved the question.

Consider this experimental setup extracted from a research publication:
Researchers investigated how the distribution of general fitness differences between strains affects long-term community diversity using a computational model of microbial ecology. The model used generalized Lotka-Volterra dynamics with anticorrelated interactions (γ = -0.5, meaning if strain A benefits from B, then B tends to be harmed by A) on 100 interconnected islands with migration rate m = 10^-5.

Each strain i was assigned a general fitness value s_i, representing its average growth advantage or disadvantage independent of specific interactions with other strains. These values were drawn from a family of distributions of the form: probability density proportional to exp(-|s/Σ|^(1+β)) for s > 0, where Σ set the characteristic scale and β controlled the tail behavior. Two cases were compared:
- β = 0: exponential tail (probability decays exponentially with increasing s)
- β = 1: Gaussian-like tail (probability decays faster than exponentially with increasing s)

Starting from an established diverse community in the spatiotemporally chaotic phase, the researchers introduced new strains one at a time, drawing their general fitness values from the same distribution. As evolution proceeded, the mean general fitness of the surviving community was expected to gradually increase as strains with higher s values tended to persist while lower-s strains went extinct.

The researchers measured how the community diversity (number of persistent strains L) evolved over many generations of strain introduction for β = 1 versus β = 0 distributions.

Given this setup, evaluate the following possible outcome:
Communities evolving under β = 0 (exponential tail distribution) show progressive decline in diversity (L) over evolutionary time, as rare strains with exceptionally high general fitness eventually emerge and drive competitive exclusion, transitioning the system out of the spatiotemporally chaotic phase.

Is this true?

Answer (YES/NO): NO